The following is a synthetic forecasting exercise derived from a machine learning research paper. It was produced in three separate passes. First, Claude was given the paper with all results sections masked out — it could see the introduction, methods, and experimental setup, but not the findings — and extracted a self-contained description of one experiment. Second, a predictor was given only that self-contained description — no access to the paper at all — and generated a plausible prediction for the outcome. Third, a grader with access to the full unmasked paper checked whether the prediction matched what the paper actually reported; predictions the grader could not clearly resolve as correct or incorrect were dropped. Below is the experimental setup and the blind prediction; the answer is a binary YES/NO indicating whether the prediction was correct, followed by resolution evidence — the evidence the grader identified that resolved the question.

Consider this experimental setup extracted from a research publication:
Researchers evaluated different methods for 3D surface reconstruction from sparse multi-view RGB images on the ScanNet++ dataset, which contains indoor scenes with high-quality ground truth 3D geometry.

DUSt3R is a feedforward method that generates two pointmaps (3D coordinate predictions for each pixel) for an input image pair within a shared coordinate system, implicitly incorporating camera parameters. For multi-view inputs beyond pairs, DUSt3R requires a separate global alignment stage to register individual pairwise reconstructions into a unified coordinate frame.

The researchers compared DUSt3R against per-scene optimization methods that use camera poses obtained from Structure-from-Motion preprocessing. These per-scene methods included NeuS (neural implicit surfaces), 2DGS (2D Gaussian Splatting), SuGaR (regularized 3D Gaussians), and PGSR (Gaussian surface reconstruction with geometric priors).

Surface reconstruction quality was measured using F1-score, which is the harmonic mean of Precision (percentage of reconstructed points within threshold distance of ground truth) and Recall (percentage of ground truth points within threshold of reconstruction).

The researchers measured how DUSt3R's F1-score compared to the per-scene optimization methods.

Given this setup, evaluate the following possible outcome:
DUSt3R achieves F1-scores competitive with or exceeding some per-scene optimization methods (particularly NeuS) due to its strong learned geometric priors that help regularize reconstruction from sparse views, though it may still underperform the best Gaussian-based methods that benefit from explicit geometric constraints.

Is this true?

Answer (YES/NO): NO